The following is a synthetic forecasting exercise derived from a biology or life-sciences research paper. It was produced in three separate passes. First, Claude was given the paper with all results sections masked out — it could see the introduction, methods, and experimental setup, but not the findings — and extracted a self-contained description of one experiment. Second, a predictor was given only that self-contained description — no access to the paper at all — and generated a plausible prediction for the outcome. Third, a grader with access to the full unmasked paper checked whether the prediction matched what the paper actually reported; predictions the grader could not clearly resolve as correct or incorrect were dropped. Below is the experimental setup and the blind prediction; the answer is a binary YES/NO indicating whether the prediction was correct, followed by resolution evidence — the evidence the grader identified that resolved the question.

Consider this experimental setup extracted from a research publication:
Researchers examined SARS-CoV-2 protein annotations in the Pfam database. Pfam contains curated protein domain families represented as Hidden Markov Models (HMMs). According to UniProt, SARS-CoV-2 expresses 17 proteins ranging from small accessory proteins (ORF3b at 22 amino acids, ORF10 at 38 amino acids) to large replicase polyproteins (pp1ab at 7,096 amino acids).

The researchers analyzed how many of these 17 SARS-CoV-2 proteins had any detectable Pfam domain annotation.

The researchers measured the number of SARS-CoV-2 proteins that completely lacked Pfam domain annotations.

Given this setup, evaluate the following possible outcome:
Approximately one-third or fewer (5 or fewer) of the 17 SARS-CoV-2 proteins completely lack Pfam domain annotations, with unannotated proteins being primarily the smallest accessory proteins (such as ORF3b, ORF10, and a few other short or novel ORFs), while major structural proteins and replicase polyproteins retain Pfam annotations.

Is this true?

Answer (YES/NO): YES